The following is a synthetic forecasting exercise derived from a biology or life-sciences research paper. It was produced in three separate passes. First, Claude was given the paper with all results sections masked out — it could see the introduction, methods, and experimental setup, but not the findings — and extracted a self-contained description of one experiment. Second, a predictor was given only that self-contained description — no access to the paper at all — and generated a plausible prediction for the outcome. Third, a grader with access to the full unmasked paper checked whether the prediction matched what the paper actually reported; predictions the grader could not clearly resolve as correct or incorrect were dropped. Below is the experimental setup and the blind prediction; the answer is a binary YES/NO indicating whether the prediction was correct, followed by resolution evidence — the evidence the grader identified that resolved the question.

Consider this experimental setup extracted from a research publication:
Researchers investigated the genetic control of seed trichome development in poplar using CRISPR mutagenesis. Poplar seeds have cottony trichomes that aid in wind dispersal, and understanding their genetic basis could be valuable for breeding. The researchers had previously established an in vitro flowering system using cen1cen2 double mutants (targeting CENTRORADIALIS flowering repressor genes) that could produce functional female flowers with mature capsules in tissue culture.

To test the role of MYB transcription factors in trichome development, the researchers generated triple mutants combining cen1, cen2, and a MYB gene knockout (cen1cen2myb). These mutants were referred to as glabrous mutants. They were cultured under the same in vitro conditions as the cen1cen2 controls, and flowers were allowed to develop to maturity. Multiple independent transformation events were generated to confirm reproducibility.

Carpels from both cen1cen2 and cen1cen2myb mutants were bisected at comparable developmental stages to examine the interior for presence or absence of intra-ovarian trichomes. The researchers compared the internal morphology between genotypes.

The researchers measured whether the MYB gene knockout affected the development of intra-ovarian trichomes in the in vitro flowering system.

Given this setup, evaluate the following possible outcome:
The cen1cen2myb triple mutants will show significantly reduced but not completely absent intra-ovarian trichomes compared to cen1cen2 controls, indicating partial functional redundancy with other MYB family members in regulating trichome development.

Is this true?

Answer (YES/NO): NO